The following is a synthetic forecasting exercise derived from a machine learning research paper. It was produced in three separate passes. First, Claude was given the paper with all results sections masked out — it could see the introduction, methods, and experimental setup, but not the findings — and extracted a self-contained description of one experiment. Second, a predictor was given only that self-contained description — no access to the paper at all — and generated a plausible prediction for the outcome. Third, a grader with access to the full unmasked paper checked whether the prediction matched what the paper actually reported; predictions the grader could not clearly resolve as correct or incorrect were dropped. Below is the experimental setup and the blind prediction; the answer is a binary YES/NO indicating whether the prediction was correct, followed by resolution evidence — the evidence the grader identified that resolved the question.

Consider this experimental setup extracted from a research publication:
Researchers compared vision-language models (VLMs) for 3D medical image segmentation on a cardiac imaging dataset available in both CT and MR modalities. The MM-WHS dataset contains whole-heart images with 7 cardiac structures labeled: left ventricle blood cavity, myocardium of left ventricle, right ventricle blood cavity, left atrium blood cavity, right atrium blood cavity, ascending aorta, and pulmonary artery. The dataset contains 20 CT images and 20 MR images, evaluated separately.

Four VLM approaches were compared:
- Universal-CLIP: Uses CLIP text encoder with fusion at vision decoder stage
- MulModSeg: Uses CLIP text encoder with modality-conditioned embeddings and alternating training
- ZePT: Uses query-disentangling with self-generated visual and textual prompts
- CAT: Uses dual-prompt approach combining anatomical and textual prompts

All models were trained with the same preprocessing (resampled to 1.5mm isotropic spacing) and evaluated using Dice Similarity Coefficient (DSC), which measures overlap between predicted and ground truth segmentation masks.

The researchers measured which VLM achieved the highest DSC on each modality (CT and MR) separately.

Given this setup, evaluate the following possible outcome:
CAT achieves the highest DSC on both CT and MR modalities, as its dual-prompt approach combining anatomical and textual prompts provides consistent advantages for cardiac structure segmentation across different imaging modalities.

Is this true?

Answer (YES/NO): NO